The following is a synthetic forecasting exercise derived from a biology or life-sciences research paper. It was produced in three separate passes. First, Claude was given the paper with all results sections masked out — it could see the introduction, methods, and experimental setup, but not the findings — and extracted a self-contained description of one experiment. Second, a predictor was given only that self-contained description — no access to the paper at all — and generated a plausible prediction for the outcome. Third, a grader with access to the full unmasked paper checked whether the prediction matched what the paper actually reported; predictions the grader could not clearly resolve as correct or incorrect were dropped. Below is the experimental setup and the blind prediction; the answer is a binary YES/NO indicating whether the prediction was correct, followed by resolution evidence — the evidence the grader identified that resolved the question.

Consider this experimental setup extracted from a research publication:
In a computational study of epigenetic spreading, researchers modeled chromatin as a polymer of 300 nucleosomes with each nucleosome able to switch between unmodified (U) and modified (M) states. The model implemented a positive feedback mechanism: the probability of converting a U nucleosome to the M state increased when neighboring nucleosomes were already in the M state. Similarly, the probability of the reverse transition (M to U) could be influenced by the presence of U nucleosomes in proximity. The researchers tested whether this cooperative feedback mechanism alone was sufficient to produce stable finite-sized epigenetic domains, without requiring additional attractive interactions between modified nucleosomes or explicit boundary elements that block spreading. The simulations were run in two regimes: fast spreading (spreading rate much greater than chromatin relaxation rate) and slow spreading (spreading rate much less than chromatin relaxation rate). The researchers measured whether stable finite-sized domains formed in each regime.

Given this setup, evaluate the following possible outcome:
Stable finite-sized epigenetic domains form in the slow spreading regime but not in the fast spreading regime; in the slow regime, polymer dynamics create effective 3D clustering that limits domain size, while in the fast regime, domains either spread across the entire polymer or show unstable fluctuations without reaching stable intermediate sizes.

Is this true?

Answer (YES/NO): YES